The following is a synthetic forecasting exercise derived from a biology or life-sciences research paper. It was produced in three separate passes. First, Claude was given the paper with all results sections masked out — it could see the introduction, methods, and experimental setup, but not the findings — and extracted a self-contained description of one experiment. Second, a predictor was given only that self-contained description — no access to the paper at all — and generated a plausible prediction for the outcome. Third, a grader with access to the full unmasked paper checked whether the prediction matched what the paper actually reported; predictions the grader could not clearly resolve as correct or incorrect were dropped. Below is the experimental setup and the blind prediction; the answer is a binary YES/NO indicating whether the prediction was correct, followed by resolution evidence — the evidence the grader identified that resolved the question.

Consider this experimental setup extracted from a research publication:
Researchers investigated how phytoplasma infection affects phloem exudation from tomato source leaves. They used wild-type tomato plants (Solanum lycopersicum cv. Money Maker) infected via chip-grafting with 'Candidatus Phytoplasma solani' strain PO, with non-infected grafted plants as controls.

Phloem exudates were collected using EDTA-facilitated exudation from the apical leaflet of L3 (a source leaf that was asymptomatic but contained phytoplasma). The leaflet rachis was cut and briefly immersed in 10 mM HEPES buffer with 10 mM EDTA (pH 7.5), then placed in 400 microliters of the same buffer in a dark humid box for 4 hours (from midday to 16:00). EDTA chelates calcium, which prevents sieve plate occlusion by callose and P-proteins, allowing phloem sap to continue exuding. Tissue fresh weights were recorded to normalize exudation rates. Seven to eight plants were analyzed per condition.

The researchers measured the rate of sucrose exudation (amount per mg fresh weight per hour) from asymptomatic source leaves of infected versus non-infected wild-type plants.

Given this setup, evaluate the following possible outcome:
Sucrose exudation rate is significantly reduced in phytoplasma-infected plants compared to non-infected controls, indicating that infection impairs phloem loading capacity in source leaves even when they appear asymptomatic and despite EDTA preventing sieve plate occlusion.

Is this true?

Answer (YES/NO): YES